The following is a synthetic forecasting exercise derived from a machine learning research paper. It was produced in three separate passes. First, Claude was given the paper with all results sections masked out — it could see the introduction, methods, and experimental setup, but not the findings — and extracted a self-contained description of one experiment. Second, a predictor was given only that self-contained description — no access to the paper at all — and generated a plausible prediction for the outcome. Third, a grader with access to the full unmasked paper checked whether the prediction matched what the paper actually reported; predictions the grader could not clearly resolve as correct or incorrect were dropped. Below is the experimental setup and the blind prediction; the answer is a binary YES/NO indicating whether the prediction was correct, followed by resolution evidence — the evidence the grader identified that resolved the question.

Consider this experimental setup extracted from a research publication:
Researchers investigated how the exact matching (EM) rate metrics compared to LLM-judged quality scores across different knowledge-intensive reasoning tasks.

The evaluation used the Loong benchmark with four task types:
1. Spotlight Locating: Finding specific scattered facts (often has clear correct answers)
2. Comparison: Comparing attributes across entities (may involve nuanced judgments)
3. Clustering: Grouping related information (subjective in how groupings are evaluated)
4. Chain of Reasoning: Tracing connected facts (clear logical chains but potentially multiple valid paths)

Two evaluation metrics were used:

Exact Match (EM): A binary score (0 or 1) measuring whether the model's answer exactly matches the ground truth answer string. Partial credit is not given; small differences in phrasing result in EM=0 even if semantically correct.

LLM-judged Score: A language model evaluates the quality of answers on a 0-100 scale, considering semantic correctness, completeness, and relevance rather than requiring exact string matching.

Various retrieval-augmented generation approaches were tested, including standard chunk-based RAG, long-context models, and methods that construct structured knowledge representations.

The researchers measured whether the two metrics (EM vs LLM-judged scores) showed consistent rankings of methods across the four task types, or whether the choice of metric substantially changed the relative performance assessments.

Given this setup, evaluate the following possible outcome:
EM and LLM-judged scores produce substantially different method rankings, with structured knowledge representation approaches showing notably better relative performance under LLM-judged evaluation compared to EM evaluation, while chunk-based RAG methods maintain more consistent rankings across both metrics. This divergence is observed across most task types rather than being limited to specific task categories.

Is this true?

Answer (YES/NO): NO